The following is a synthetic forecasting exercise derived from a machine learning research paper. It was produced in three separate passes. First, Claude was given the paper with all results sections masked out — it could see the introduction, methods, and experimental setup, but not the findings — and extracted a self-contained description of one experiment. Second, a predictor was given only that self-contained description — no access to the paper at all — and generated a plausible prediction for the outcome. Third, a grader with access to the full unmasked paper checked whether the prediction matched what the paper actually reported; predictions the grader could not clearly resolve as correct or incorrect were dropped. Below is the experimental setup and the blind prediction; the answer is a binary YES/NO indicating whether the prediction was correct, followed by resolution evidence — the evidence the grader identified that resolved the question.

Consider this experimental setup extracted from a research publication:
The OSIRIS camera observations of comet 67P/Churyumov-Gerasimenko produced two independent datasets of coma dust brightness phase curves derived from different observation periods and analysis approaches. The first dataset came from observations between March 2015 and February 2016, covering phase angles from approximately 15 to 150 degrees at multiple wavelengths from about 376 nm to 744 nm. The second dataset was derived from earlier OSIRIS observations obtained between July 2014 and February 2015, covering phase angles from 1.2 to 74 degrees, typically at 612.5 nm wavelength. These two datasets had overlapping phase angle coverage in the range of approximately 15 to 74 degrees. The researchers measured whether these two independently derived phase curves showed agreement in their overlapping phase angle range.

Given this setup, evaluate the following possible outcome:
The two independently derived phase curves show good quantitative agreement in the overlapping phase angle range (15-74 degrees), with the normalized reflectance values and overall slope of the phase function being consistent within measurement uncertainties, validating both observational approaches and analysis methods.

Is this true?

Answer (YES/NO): NO